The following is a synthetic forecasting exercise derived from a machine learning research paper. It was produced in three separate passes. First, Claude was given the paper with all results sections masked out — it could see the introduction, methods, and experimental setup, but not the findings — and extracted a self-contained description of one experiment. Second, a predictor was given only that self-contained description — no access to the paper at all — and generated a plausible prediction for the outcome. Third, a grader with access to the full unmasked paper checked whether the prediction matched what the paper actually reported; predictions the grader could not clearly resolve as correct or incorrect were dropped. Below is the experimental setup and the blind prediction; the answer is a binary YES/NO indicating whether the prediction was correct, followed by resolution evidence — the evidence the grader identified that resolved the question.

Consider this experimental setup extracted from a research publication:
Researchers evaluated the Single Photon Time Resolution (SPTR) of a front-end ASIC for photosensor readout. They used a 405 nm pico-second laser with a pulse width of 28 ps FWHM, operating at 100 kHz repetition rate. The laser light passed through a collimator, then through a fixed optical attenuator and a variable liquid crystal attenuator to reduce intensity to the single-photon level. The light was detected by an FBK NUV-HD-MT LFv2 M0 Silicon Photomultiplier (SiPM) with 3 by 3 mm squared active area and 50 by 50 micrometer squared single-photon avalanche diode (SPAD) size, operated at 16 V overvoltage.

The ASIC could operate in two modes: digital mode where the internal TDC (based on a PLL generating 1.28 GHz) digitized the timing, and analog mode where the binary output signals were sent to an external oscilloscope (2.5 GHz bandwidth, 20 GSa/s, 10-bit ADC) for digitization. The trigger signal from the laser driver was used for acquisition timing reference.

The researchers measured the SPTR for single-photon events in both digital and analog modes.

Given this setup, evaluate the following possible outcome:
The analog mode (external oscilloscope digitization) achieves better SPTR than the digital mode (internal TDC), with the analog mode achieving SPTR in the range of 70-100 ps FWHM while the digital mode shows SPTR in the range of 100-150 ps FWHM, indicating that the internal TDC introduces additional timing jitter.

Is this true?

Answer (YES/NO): NO